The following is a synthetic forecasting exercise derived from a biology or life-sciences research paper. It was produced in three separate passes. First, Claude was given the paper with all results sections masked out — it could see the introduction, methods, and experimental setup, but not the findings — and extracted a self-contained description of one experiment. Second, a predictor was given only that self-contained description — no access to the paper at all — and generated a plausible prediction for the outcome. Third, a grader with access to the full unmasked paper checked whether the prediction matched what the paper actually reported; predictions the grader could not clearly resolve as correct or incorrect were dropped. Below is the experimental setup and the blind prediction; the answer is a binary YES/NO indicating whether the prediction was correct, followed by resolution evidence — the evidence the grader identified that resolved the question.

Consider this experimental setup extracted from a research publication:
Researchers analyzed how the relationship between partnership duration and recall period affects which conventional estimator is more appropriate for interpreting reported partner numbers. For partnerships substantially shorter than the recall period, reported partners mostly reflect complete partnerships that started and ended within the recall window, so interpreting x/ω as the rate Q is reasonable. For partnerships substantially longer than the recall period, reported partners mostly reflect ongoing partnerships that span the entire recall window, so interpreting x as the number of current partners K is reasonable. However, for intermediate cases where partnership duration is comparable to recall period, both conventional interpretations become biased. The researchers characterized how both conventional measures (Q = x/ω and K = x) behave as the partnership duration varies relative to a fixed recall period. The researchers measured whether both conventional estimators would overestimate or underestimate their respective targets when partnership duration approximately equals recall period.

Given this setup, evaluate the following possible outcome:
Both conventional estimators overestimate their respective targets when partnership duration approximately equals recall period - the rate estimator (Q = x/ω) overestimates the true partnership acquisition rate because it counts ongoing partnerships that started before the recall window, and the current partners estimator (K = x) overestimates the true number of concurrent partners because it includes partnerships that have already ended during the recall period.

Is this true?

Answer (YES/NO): YES